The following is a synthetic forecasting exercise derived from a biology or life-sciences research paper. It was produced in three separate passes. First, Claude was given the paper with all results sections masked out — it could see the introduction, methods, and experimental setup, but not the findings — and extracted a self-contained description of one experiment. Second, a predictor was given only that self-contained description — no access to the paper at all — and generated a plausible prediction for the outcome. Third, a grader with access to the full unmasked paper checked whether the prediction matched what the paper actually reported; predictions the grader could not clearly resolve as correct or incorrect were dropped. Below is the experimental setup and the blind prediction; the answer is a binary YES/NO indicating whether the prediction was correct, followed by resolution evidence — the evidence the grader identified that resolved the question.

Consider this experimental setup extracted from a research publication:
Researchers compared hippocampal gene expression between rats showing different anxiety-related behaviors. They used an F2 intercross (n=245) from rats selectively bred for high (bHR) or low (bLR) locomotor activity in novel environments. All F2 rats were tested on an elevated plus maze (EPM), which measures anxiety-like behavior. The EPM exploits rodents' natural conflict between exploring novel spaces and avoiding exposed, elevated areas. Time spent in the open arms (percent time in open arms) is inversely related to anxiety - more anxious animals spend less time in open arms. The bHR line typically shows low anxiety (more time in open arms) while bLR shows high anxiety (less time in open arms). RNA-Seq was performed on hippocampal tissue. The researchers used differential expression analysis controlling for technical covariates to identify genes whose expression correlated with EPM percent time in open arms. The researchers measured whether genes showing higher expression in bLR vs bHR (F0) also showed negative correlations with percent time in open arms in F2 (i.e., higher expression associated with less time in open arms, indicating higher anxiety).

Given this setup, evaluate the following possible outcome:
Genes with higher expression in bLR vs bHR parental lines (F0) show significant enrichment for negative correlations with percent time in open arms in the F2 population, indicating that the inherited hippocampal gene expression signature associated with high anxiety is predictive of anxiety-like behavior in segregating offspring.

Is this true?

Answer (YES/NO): YES